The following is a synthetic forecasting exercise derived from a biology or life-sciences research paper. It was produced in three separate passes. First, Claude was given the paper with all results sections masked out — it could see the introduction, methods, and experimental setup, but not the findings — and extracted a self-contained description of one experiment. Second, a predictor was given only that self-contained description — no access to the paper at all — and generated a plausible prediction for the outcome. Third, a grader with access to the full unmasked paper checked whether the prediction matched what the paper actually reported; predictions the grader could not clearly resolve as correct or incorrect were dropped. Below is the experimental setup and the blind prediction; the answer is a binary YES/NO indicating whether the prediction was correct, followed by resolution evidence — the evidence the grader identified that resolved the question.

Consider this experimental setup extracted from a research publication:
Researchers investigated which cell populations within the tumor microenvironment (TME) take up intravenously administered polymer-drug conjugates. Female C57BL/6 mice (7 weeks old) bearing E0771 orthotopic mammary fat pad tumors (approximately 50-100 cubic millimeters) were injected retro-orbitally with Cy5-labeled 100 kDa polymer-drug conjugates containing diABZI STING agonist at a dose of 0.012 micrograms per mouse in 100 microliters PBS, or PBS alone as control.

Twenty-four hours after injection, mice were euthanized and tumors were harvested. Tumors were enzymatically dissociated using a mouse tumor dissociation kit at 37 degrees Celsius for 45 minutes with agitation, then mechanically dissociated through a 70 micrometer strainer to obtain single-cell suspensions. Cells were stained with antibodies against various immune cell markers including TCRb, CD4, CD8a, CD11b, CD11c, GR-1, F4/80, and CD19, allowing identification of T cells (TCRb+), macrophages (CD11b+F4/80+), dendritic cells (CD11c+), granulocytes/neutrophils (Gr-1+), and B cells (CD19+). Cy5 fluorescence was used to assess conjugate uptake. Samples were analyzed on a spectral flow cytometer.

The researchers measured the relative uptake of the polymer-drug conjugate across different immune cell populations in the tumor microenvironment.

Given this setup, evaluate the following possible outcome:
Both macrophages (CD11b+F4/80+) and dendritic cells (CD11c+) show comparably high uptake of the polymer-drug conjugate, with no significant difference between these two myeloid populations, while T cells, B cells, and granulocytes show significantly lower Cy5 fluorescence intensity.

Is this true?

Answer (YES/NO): NO